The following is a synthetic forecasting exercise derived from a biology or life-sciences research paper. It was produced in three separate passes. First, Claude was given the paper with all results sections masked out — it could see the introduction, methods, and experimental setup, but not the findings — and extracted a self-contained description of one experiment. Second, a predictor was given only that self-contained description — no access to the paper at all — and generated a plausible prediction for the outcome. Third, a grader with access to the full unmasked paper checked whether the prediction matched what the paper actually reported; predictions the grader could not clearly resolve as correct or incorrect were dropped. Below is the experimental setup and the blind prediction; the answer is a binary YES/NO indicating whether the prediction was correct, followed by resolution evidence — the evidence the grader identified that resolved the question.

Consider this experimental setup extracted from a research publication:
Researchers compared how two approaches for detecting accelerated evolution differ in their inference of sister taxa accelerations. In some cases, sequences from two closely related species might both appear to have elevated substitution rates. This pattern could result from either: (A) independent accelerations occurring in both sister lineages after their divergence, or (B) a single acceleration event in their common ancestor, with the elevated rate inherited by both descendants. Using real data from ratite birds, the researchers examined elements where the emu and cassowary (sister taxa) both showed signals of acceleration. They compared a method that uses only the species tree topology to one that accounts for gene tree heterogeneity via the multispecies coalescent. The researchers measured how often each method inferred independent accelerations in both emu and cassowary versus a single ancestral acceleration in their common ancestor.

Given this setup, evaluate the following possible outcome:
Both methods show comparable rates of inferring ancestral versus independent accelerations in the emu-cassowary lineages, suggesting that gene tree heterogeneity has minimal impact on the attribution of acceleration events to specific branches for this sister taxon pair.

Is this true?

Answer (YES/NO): NO